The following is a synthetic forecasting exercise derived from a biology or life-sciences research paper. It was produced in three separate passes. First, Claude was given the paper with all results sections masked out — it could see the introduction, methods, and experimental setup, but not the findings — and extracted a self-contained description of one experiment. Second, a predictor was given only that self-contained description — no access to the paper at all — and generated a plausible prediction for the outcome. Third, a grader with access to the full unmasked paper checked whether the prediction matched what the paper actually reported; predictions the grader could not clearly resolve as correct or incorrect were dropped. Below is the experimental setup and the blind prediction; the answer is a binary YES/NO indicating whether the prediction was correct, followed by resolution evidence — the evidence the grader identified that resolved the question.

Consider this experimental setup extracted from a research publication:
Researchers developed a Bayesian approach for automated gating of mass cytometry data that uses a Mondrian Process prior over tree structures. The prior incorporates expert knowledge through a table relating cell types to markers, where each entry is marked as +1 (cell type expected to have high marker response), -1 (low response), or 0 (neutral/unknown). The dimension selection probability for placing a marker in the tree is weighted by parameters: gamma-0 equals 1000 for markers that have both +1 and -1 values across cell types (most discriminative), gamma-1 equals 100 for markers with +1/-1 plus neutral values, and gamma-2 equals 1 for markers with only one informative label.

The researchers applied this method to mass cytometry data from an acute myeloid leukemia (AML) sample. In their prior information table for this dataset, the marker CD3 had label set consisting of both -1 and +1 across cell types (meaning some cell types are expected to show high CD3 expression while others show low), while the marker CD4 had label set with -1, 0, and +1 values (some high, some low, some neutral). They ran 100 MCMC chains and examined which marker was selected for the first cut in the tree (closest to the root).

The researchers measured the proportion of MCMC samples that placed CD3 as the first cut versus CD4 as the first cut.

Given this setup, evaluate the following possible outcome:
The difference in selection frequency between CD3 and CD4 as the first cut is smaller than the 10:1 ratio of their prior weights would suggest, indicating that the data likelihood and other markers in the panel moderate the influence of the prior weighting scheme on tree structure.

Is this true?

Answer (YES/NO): NO